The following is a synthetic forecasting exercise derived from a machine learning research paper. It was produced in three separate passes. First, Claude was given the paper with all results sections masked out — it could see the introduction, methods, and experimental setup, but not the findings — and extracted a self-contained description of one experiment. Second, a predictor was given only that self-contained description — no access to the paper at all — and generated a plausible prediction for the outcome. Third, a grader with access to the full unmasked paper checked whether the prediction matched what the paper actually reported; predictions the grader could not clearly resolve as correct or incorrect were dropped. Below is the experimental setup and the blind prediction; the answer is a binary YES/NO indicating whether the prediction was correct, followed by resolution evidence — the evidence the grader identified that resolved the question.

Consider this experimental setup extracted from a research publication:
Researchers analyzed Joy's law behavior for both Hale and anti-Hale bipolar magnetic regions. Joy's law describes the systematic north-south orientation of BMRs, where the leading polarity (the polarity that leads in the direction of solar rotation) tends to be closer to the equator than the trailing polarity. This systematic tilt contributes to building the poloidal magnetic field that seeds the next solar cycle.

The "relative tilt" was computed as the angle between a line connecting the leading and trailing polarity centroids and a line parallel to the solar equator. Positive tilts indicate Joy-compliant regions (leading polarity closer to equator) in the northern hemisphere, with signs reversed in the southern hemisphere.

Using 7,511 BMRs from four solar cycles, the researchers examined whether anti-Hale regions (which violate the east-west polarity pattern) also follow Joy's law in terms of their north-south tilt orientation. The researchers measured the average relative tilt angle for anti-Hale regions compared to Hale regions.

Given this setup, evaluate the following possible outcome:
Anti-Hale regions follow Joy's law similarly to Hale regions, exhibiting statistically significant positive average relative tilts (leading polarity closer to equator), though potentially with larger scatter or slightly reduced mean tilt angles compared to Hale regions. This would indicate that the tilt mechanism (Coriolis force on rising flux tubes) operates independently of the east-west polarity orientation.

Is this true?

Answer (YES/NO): YES